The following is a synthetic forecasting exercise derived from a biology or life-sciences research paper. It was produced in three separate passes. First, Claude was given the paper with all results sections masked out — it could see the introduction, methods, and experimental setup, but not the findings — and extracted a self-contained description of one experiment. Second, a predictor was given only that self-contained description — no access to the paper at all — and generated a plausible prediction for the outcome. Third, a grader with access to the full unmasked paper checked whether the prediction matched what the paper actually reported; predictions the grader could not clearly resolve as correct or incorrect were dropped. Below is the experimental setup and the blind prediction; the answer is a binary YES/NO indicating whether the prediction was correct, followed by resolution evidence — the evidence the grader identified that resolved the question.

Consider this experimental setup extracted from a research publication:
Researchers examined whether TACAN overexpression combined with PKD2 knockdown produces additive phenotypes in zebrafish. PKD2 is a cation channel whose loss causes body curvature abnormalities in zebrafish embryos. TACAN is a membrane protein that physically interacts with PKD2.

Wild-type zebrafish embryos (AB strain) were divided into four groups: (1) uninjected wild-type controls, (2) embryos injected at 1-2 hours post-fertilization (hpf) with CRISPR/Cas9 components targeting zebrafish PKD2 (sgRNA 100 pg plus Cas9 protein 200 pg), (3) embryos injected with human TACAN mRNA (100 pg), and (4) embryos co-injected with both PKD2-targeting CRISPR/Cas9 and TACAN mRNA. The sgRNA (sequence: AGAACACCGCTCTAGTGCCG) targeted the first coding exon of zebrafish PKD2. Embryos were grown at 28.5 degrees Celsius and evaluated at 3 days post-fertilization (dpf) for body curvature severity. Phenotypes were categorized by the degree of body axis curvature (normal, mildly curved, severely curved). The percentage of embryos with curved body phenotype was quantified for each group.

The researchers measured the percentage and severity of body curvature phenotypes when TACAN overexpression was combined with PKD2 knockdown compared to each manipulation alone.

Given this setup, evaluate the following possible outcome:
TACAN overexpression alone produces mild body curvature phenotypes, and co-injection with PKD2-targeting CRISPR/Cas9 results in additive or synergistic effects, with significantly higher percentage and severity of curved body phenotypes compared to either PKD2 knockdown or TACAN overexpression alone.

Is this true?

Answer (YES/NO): NO